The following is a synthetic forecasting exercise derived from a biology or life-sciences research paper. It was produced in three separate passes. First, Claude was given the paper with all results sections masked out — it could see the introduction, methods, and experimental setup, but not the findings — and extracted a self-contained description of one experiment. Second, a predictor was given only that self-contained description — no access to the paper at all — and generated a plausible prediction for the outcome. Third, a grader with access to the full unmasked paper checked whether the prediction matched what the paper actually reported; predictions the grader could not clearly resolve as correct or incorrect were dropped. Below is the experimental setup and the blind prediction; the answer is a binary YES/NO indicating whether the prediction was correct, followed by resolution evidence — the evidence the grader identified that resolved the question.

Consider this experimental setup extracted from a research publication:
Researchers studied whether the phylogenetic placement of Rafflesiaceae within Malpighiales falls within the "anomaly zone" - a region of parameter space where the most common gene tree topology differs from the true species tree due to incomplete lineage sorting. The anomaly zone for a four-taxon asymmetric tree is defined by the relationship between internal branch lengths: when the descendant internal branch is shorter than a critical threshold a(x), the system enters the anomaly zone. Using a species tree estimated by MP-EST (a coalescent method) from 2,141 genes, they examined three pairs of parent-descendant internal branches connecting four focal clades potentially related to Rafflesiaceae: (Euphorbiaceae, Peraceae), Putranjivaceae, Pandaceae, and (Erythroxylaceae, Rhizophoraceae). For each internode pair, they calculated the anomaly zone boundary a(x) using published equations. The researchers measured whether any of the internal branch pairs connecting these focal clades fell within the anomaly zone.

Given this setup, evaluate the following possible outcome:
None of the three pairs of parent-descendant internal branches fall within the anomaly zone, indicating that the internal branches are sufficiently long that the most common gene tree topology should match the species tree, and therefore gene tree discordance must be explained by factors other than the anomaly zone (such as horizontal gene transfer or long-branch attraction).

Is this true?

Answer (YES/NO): NO